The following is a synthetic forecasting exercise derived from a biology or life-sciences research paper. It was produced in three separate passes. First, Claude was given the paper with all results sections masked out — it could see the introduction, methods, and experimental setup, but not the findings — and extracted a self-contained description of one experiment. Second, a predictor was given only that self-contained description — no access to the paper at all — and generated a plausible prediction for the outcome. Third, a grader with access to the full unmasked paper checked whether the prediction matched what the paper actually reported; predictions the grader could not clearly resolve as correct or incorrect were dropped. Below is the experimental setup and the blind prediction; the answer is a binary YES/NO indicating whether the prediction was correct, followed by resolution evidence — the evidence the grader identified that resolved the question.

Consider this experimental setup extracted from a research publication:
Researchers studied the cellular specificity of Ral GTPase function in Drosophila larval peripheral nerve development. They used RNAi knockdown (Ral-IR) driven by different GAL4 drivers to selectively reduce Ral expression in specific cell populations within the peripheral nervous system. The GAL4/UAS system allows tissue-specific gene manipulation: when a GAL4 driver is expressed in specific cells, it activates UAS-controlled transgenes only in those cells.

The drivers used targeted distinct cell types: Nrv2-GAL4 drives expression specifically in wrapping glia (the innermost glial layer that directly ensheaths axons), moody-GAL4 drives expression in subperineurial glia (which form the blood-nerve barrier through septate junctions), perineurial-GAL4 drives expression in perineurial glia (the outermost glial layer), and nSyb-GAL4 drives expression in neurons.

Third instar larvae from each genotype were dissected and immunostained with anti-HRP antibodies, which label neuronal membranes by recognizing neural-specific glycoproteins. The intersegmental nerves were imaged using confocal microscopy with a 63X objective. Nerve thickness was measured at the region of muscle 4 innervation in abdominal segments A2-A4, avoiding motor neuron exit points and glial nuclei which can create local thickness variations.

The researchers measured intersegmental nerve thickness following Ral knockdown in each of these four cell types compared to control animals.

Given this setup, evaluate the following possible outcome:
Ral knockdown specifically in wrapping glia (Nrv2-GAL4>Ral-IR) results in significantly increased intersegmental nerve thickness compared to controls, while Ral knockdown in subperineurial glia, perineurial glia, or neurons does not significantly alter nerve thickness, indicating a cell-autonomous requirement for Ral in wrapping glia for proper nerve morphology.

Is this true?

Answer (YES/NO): NO